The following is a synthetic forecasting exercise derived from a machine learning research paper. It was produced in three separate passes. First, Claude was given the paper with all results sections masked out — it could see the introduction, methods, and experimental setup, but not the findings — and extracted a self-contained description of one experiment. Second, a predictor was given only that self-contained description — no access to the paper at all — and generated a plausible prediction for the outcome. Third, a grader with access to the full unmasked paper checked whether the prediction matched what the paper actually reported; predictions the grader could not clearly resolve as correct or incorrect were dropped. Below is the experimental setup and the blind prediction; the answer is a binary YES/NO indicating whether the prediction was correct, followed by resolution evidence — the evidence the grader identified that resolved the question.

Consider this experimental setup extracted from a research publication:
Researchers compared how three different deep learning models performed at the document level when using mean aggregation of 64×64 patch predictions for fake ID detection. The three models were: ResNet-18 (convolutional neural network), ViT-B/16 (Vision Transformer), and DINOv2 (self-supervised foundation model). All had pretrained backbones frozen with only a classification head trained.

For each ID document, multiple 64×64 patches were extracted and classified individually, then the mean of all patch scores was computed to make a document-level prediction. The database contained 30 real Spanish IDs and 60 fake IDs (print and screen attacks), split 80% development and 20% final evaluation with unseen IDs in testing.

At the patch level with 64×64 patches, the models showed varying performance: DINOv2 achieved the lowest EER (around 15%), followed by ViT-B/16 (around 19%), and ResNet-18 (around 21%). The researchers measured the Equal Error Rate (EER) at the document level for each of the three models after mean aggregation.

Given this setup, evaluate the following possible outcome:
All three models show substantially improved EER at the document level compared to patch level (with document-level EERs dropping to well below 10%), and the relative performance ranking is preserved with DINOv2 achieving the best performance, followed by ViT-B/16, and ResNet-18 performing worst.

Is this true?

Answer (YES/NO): NO